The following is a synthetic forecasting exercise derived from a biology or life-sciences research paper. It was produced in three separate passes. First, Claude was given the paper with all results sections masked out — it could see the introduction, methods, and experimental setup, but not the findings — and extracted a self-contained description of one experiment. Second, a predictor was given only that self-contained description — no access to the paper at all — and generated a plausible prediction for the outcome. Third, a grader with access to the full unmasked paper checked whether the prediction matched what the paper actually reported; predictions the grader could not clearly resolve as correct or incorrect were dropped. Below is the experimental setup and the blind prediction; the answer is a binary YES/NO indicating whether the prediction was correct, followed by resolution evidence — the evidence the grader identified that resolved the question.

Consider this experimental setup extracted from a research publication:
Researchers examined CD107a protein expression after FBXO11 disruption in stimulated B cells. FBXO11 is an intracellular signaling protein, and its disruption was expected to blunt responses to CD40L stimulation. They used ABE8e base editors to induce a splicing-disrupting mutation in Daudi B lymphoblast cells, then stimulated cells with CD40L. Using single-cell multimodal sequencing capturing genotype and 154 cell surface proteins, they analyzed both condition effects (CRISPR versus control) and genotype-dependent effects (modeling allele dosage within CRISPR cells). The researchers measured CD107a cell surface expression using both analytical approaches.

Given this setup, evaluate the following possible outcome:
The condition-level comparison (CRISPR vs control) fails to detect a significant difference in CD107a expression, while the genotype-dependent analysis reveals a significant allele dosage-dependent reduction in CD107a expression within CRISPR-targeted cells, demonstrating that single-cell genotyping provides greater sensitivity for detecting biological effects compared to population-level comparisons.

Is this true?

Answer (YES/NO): NO